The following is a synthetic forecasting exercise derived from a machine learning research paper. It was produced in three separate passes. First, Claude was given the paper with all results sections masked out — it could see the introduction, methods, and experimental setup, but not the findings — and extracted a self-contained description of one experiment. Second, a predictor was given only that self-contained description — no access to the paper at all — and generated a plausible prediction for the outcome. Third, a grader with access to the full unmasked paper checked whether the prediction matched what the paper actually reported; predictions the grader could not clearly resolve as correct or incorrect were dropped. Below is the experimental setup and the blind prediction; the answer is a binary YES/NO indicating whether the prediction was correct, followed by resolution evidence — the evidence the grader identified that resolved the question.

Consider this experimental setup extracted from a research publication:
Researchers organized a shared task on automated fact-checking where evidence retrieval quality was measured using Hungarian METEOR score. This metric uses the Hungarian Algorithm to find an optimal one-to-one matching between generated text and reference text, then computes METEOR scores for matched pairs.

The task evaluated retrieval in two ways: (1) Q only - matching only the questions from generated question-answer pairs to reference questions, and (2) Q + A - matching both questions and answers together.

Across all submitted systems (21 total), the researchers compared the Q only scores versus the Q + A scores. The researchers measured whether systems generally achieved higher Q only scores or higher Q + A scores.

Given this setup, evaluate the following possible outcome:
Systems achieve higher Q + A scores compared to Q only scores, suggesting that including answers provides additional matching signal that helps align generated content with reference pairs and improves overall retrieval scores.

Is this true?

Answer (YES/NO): NO